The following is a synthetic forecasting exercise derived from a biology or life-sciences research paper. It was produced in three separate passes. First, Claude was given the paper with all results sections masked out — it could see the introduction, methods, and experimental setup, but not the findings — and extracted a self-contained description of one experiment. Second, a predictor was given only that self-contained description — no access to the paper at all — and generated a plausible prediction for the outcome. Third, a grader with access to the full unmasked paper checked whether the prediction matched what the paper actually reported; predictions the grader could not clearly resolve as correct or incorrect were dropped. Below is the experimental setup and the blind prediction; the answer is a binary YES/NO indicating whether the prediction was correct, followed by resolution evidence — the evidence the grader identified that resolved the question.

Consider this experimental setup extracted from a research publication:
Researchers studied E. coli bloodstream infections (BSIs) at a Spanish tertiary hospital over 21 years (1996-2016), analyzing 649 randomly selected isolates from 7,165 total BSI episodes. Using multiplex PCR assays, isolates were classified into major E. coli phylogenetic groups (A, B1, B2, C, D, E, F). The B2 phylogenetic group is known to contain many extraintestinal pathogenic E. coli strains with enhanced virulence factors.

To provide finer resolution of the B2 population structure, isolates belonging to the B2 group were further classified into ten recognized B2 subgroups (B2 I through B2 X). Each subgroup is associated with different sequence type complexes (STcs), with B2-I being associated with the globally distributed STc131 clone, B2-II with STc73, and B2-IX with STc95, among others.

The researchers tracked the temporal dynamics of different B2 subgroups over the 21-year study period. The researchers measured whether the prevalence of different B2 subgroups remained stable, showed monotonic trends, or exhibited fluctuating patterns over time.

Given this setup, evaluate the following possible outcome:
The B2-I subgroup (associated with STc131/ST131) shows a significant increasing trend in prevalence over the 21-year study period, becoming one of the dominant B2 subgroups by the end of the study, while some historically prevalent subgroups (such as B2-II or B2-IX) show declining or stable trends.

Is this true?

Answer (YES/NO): NO